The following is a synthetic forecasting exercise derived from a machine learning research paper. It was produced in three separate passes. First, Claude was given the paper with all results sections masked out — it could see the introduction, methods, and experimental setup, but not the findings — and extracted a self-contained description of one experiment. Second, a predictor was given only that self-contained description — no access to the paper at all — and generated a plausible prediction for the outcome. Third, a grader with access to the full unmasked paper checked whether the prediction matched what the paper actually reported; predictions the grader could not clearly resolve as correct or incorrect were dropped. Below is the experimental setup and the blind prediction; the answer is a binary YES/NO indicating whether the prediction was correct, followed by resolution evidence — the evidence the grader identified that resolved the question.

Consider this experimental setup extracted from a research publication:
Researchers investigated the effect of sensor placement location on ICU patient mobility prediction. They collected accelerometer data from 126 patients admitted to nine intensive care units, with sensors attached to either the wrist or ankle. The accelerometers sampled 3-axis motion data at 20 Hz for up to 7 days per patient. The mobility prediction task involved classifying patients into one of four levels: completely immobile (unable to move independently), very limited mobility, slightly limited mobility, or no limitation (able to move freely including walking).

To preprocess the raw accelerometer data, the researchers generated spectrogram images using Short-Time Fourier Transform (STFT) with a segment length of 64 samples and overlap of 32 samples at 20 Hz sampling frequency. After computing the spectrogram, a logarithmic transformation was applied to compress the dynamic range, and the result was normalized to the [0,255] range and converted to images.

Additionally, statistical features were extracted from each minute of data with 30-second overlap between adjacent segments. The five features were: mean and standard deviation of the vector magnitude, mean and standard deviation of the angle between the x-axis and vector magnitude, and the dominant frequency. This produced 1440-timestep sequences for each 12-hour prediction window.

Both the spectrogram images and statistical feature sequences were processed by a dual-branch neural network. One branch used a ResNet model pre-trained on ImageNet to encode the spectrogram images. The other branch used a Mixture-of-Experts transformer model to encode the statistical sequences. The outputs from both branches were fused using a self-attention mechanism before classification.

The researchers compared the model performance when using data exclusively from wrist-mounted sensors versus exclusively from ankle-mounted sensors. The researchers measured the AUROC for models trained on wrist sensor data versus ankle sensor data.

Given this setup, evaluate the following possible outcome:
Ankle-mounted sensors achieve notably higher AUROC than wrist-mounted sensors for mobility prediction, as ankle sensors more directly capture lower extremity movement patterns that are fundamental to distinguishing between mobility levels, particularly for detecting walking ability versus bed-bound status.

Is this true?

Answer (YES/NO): NO